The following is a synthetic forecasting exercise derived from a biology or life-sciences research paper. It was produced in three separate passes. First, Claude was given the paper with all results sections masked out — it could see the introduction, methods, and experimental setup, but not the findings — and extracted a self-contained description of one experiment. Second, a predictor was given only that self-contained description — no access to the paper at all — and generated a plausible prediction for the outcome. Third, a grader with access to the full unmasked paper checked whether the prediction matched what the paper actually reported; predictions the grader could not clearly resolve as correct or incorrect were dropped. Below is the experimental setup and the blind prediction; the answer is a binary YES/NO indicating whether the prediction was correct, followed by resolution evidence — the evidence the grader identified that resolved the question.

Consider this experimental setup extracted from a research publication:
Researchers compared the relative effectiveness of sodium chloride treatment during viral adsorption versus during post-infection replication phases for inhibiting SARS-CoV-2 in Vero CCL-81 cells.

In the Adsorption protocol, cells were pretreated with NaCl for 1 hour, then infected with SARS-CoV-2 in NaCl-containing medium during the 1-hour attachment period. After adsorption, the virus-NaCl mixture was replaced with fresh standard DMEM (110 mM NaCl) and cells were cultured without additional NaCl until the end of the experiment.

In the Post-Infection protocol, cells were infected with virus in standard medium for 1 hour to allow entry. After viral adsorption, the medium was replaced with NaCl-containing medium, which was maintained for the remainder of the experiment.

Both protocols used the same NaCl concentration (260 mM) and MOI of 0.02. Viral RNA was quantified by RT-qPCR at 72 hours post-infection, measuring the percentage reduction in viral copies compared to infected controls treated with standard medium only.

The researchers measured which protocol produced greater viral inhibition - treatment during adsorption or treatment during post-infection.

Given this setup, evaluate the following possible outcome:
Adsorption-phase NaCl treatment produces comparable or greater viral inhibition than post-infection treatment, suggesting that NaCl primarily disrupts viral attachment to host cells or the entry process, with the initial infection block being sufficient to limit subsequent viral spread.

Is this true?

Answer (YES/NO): NO